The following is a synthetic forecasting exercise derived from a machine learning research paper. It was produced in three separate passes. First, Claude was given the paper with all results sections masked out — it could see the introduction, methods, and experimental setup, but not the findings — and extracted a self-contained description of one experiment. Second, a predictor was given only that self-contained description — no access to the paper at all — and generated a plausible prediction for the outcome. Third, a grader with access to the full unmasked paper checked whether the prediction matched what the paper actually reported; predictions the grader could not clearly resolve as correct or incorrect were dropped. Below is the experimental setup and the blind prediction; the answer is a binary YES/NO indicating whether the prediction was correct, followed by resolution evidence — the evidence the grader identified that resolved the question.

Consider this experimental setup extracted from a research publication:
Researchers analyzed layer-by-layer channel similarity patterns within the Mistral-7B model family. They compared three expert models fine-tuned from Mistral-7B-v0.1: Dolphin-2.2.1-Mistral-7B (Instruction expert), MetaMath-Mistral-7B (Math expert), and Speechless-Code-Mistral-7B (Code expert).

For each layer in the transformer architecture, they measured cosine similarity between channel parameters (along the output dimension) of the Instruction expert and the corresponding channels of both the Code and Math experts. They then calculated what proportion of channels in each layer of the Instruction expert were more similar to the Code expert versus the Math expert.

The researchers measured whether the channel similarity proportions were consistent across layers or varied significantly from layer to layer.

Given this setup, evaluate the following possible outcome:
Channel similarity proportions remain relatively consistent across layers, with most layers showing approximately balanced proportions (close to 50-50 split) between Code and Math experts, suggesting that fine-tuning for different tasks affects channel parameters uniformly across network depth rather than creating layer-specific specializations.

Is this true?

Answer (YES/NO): NO